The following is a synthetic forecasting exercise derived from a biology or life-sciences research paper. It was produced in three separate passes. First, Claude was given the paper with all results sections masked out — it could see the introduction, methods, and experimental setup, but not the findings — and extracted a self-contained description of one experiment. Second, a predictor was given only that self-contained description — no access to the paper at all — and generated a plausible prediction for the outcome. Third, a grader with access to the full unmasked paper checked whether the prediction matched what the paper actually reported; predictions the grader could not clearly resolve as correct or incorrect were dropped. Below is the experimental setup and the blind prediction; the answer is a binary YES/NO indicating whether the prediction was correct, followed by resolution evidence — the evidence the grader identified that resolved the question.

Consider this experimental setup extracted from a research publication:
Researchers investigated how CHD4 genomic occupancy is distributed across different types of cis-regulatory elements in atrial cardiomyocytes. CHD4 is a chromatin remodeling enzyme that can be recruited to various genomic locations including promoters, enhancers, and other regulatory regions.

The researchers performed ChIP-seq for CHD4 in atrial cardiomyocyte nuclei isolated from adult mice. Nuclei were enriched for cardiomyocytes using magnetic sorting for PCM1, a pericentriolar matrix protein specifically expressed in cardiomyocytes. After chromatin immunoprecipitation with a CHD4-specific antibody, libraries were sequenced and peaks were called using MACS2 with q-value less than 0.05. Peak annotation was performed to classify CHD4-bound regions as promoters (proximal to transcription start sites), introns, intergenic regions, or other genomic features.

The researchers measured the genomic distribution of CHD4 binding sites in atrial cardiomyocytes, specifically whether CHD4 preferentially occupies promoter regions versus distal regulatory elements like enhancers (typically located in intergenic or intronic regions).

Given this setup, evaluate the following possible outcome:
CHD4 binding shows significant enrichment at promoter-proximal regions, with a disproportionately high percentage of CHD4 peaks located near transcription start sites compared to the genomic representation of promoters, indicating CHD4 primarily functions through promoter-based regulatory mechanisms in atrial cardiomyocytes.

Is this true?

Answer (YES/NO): NO